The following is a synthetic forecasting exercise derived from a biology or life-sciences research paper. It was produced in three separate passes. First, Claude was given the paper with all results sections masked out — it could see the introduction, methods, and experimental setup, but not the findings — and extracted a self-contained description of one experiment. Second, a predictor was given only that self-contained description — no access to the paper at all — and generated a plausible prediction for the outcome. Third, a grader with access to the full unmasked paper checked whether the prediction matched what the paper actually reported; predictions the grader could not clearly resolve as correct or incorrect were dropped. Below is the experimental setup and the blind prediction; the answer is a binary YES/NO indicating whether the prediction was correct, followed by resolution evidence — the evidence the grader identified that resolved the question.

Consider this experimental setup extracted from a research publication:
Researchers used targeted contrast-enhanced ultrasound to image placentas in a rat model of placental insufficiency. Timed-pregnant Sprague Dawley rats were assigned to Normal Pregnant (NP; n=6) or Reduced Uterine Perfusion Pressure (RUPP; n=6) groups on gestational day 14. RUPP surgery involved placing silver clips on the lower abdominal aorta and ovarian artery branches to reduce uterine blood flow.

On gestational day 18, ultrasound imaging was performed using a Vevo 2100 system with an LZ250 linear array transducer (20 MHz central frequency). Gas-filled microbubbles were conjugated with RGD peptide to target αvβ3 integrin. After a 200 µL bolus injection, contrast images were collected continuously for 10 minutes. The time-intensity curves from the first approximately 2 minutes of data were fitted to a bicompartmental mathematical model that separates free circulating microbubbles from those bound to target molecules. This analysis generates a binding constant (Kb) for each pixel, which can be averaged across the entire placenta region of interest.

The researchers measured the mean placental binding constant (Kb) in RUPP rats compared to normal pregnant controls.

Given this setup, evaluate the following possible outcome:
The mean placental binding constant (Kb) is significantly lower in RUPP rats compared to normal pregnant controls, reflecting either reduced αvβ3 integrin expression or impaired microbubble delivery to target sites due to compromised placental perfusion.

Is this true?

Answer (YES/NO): YES